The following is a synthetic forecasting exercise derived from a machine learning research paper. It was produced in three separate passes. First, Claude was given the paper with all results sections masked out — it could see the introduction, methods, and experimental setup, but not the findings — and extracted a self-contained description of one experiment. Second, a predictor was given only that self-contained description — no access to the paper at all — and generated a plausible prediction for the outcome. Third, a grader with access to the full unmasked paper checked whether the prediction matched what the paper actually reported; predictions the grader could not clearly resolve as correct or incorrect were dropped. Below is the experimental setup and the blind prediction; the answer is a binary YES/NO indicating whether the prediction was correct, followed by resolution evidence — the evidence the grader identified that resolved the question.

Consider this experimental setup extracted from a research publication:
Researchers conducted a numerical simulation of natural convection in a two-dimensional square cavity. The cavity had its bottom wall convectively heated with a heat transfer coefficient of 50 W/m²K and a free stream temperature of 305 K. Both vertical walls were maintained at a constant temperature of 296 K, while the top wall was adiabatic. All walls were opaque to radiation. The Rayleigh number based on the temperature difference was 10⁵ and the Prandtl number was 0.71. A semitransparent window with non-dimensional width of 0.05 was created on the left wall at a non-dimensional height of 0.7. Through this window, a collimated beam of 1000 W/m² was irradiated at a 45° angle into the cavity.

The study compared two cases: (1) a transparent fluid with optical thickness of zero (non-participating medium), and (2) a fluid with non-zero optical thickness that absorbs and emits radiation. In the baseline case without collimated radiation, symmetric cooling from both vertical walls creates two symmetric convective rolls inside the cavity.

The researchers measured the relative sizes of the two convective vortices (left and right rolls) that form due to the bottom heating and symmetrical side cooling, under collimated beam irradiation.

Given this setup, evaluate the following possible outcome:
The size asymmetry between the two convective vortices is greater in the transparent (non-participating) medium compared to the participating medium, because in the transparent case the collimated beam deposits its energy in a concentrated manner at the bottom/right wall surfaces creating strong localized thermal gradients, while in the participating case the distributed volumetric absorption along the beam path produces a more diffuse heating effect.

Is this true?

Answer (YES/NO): NO